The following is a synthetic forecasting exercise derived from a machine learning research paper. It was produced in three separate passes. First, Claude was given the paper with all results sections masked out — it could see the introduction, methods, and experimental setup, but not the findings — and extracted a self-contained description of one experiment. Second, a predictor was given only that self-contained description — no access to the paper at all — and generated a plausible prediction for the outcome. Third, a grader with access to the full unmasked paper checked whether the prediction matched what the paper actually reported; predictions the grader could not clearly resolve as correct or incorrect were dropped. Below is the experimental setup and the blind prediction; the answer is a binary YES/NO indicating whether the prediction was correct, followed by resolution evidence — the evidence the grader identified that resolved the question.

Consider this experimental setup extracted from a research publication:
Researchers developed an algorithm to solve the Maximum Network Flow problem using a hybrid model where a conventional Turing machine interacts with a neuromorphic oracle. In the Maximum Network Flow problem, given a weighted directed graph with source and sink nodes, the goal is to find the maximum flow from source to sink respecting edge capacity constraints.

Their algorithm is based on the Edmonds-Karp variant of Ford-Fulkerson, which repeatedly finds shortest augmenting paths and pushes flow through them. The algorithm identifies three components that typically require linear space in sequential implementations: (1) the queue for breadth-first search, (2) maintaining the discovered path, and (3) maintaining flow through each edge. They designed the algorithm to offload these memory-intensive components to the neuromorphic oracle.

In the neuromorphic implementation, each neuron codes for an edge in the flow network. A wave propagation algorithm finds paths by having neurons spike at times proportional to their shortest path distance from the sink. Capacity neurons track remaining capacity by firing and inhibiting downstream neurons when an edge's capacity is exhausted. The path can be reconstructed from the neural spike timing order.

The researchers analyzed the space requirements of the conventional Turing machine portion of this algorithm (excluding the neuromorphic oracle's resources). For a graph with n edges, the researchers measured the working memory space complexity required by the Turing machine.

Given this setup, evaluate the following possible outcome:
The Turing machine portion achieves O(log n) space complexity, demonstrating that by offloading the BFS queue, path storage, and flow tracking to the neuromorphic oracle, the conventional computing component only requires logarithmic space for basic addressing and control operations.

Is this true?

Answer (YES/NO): NO